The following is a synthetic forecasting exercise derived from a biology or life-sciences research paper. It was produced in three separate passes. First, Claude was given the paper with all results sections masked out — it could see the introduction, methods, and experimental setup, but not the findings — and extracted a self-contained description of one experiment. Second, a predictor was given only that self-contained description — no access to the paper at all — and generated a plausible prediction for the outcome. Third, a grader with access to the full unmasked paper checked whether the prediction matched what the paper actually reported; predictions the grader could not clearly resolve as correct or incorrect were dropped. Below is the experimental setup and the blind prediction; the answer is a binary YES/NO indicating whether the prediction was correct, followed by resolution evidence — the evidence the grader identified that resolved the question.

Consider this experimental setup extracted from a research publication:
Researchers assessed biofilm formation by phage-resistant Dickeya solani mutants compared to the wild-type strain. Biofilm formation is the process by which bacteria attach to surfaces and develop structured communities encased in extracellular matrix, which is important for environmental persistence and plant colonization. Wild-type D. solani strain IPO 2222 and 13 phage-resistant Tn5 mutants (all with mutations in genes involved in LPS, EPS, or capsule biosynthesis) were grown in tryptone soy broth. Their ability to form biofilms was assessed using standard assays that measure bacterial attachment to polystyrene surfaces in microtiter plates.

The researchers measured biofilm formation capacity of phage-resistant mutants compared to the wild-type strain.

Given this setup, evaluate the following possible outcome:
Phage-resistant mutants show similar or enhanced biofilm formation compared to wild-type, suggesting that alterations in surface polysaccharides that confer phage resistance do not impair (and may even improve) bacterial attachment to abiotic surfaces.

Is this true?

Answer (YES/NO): YES